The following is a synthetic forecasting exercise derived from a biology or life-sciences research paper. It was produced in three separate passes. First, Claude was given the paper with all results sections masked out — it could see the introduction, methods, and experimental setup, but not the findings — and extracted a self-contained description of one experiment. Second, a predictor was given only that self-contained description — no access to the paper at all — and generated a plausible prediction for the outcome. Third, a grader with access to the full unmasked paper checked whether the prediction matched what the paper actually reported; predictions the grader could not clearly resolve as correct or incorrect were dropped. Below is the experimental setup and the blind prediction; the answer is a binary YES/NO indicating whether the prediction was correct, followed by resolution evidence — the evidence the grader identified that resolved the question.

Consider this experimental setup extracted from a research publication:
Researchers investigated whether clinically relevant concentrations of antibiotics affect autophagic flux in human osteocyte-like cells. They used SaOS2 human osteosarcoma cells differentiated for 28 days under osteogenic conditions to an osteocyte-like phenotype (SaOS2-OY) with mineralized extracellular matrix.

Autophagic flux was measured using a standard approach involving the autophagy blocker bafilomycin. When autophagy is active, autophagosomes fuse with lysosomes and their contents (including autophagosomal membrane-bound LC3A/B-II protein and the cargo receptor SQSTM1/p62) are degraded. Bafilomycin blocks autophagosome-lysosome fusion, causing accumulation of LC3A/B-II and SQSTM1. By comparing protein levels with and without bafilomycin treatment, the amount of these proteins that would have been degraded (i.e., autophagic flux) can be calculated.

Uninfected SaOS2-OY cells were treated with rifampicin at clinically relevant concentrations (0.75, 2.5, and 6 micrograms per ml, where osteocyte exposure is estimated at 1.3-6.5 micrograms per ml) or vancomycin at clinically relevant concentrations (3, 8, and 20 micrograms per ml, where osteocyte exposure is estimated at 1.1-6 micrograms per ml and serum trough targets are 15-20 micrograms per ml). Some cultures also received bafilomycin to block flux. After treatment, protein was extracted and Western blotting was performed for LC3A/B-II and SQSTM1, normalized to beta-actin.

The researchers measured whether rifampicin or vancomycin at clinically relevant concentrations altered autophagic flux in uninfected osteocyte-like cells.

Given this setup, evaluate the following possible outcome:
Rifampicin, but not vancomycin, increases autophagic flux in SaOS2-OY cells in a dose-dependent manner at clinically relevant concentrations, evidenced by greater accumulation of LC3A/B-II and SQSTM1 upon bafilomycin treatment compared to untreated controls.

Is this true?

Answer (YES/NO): NO